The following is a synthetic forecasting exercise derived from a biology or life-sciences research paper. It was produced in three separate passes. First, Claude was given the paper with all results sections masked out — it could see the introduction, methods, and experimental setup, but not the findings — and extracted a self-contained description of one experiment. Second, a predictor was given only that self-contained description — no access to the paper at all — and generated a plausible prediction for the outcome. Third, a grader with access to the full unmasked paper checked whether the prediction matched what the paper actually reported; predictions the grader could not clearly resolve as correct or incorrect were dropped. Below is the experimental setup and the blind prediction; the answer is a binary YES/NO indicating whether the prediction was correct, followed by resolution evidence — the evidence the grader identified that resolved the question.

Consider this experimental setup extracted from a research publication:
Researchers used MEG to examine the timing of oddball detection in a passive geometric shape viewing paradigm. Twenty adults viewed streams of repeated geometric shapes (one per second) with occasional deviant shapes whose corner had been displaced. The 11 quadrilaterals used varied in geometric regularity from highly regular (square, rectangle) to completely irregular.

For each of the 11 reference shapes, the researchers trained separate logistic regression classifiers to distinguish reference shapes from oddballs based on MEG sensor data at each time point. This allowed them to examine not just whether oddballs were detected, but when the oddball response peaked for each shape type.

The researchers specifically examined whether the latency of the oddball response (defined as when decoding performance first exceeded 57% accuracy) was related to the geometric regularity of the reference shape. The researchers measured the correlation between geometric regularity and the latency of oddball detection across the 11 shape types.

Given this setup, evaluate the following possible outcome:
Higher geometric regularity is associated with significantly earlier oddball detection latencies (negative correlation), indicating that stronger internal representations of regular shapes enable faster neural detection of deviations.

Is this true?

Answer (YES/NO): YES